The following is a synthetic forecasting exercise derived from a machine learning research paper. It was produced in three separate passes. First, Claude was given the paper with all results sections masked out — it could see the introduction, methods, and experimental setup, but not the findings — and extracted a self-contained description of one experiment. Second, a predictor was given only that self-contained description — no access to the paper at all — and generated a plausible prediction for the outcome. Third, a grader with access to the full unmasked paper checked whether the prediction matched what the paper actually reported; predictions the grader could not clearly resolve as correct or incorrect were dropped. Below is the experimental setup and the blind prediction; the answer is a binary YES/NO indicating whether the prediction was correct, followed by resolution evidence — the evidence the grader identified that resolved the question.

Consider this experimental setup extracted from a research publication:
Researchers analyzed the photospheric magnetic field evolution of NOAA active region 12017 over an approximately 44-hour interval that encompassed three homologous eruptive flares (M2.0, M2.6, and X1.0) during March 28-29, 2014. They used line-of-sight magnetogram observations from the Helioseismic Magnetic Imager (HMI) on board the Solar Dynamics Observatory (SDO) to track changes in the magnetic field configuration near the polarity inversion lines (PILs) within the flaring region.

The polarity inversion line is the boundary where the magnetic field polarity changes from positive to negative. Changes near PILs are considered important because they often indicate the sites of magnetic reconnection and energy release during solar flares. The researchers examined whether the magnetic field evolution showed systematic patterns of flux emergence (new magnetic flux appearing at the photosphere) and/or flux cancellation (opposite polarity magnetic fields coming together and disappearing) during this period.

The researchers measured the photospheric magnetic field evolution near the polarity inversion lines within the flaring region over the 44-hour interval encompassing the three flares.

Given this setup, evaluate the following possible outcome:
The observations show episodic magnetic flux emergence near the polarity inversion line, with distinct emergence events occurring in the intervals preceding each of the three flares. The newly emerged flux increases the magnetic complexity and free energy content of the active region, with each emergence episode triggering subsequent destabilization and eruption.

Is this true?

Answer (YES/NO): NO